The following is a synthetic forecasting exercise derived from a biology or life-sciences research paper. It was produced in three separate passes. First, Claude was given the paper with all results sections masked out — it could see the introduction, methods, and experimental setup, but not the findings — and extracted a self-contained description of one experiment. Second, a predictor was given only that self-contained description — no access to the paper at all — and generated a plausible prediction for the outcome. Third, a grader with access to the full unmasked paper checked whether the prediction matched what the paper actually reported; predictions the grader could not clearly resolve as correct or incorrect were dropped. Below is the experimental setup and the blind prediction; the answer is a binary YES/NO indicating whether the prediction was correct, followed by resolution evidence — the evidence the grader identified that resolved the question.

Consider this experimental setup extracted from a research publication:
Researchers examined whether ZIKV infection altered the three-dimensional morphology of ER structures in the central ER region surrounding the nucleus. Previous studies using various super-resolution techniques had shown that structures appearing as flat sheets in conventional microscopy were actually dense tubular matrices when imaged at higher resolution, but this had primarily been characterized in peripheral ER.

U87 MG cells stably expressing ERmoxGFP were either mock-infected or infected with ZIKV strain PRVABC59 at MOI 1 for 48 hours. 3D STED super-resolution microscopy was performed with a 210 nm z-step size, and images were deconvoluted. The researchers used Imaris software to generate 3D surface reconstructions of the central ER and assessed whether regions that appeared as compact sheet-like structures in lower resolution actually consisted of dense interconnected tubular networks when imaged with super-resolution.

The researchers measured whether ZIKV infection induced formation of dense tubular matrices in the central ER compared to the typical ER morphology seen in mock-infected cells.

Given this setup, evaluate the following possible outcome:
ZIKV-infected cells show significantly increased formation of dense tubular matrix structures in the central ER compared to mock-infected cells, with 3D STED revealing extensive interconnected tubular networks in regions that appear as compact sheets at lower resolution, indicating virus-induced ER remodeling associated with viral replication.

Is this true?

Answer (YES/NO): YES